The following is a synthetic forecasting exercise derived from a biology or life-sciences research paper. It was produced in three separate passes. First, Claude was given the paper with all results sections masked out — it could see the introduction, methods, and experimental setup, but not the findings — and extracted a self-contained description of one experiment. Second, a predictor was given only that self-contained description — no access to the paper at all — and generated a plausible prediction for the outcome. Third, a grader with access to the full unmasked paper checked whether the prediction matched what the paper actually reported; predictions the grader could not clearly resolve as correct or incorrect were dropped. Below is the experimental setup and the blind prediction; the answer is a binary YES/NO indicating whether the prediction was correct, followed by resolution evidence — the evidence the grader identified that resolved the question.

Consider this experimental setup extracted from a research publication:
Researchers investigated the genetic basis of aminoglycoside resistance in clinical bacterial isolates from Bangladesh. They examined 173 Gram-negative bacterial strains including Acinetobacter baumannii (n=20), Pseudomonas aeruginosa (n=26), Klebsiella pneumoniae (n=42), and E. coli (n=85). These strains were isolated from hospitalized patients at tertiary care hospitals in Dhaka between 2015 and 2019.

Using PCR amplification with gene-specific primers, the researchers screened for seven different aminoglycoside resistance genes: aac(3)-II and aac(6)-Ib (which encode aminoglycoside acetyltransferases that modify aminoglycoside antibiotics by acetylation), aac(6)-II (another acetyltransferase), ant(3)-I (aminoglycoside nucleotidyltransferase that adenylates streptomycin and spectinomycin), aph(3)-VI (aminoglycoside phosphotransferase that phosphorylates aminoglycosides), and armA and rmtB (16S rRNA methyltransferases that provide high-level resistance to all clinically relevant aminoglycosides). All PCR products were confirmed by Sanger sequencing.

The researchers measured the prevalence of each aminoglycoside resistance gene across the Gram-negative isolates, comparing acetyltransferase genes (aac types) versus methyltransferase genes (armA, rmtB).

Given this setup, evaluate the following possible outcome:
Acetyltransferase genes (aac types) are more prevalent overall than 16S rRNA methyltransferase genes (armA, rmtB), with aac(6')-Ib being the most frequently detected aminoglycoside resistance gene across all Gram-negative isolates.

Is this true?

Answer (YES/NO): YES